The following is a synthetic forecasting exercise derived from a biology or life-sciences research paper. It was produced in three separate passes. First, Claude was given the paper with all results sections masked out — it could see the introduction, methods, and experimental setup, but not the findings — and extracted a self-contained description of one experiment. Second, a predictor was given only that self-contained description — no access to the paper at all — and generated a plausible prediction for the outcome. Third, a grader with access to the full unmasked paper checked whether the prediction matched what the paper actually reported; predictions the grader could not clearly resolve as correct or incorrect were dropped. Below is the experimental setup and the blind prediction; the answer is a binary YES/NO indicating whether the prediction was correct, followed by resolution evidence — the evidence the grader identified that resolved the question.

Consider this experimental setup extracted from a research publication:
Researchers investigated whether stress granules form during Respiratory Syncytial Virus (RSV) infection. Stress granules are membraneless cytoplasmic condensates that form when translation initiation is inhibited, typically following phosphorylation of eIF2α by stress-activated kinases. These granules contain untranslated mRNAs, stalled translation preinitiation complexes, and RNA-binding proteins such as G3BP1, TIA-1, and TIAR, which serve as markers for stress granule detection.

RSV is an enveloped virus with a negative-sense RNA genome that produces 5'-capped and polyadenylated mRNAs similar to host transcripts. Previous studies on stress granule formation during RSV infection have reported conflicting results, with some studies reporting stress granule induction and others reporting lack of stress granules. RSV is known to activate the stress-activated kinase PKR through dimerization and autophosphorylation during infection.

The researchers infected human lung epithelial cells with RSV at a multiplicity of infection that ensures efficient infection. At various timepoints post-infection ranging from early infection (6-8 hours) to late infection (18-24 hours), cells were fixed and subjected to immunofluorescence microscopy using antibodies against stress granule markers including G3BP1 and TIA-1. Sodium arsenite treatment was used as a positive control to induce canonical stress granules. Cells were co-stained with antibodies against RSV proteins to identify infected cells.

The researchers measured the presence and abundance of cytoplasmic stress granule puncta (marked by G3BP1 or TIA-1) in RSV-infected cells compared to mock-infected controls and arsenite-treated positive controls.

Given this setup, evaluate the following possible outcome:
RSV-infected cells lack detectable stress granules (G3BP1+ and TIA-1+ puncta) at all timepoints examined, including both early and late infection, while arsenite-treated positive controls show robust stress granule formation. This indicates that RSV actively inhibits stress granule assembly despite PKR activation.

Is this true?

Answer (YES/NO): YES